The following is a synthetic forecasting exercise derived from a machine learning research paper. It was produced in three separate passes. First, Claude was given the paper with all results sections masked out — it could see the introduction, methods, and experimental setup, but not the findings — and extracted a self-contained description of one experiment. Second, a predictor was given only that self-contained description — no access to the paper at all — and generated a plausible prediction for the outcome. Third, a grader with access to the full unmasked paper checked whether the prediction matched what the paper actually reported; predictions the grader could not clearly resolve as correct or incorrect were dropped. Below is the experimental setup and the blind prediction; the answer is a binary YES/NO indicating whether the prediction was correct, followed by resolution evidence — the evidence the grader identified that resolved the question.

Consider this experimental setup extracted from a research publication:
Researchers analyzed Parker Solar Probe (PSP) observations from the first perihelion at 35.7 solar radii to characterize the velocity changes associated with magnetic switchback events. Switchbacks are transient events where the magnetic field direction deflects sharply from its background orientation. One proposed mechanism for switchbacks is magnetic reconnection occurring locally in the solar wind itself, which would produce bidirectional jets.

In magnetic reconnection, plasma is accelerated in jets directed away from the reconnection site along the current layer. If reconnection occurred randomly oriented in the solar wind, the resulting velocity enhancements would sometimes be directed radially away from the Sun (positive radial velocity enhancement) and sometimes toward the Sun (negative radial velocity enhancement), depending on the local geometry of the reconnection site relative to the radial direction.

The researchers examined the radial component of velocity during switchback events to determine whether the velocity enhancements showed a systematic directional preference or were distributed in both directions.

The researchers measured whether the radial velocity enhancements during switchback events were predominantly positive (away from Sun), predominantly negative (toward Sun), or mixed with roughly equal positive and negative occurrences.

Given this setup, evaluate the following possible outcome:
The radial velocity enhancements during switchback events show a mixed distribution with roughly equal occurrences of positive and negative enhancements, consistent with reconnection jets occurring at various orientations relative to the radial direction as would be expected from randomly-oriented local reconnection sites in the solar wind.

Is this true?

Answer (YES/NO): NO